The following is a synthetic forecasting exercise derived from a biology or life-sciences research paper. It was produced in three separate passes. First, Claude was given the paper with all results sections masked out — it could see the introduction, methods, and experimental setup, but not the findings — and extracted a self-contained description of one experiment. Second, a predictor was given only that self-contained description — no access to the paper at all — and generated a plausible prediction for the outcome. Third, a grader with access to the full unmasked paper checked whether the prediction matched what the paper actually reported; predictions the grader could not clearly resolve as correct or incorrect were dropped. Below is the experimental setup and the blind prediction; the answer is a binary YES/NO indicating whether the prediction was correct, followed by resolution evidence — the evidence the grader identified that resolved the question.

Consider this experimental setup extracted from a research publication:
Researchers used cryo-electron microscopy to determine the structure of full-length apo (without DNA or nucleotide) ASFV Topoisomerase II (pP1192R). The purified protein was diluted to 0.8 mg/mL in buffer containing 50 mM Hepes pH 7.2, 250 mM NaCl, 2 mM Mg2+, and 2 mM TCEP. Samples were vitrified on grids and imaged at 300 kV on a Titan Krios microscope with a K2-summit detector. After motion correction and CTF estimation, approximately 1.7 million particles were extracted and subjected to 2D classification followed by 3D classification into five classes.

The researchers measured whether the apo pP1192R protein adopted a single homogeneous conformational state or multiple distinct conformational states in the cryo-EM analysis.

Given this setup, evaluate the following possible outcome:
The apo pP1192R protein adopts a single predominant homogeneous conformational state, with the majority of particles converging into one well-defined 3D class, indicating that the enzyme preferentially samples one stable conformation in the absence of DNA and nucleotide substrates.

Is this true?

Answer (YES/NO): NO